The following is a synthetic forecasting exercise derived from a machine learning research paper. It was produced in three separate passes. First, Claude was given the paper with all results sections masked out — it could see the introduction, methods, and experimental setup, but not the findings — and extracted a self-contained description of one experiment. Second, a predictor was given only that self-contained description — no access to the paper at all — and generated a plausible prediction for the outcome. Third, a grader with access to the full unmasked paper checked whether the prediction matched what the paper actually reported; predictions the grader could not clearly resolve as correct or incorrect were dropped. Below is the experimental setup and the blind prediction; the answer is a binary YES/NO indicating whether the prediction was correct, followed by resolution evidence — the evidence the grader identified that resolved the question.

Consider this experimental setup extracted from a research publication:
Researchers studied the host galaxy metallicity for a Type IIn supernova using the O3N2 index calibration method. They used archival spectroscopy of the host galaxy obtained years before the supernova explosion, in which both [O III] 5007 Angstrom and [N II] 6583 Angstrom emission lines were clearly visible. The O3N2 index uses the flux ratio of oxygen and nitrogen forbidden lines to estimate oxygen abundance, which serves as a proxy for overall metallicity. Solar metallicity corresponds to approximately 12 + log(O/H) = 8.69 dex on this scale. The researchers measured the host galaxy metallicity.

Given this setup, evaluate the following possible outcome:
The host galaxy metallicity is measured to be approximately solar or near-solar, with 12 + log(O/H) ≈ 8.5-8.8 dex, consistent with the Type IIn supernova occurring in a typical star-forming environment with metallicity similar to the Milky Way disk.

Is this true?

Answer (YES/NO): YES